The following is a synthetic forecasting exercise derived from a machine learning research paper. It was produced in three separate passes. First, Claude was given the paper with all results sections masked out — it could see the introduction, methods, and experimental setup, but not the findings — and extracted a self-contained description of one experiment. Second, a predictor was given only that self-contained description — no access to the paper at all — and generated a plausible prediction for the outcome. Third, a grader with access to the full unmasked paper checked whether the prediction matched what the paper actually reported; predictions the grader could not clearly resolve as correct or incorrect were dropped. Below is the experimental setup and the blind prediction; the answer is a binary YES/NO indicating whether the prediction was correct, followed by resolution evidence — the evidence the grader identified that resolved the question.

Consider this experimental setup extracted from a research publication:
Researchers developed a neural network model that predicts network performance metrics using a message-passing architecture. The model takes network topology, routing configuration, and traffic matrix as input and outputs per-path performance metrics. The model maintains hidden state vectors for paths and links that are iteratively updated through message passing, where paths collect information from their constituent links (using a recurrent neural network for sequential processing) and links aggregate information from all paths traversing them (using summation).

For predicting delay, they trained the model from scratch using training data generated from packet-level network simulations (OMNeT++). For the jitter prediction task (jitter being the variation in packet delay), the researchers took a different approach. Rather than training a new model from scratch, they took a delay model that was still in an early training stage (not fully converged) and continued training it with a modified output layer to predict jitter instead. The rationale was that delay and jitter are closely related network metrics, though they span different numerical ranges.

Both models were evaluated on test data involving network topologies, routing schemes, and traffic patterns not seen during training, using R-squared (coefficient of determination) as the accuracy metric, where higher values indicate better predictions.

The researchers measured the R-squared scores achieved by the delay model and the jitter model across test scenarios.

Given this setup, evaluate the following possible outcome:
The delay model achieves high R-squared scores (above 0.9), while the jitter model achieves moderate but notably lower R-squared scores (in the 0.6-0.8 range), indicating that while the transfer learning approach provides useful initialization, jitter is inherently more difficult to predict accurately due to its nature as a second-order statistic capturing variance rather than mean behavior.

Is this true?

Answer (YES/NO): NO